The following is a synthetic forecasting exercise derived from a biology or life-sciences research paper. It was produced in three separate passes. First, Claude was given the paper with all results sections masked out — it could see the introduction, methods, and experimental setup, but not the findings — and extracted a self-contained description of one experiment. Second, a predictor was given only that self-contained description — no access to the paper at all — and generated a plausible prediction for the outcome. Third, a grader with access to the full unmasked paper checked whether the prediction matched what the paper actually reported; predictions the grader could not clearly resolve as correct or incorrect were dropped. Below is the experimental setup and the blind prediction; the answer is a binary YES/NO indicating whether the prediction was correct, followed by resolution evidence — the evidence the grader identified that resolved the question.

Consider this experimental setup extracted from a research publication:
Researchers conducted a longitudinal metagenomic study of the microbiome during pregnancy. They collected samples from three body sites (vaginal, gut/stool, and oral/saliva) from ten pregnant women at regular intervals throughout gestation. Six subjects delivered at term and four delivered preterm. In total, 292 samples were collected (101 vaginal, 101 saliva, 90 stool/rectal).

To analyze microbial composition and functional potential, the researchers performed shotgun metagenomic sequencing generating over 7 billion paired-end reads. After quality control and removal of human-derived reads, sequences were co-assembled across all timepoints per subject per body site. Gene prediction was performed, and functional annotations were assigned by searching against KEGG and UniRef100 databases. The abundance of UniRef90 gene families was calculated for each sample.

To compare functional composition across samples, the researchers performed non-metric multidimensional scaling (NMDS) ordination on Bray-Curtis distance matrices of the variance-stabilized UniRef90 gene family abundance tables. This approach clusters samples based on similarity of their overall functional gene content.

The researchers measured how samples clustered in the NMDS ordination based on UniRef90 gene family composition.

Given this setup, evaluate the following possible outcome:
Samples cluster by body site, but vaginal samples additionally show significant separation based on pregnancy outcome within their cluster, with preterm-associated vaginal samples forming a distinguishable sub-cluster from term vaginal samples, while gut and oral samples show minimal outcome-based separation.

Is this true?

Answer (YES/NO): NO